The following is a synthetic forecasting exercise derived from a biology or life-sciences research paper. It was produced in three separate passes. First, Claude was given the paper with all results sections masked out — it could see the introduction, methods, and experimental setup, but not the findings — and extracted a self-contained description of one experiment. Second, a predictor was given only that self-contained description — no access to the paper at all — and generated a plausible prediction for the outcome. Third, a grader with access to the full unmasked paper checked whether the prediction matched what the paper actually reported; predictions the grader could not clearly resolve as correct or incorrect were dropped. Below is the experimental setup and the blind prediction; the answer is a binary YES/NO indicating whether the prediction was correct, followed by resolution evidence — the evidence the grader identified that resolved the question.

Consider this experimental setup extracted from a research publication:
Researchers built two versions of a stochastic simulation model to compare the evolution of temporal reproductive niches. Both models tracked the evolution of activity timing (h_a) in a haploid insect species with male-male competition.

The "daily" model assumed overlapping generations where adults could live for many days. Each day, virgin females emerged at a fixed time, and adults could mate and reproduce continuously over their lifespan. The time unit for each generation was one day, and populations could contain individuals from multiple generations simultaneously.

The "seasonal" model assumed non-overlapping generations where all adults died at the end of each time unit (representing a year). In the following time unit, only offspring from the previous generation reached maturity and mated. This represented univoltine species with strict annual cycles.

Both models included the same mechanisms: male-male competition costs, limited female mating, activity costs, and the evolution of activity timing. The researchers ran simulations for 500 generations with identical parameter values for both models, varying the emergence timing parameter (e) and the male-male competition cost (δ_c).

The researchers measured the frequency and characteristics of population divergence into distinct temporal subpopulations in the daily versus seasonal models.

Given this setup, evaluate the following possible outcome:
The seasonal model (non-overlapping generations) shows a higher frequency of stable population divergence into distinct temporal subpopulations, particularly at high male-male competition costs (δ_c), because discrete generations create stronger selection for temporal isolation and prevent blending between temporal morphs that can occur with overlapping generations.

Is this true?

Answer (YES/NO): NO